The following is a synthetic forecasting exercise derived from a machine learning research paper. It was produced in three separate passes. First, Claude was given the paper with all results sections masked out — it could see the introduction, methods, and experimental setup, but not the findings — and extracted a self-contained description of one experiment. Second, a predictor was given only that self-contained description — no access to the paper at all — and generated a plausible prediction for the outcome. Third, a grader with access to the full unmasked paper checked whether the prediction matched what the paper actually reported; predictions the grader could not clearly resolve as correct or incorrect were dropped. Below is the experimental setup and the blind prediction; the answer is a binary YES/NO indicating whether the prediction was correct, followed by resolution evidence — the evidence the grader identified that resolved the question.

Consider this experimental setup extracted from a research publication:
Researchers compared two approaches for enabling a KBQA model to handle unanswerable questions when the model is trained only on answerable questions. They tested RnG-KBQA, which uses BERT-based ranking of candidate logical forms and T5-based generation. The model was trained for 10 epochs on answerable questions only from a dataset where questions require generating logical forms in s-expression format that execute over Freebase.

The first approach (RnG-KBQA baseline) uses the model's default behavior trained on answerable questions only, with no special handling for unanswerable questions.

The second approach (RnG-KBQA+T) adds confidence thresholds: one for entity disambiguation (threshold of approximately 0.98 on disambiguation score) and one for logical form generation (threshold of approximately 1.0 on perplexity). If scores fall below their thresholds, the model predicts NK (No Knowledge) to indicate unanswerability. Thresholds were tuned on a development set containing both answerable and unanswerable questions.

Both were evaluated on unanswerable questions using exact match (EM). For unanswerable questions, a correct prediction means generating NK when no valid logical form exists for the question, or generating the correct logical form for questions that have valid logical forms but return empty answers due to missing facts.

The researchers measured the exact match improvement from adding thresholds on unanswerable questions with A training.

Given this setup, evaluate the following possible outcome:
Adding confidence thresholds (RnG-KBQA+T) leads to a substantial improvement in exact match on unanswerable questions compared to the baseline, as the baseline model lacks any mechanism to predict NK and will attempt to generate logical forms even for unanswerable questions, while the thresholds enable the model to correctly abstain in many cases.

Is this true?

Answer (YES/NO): YES